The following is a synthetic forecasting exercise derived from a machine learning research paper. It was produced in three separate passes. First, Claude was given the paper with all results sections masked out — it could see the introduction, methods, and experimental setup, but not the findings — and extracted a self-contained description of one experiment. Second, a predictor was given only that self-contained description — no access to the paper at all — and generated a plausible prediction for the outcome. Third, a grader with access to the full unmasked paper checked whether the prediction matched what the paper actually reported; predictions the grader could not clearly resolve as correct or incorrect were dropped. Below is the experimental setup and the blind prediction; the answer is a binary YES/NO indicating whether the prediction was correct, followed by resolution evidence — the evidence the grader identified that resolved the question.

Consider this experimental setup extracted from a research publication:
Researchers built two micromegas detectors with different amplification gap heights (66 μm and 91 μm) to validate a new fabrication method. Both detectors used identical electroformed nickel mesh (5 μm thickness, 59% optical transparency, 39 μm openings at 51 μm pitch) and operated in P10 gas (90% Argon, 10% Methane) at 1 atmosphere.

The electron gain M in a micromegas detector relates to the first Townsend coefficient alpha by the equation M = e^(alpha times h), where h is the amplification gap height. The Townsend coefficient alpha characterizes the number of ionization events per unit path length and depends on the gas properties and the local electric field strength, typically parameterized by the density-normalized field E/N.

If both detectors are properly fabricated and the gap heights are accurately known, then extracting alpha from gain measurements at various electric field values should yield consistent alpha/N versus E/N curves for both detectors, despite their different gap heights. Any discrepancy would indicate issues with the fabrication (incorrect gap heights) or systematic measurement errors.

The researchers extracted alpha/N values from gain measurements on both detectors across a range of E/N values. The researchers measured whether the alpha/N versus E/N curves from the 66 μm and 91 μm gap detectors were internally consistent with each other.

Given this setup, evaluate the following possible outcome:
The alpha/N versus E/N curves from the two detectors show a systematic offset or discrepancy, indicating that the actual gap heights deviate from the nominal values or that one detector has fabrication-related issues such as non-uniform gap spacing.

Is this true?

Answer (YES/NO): NO